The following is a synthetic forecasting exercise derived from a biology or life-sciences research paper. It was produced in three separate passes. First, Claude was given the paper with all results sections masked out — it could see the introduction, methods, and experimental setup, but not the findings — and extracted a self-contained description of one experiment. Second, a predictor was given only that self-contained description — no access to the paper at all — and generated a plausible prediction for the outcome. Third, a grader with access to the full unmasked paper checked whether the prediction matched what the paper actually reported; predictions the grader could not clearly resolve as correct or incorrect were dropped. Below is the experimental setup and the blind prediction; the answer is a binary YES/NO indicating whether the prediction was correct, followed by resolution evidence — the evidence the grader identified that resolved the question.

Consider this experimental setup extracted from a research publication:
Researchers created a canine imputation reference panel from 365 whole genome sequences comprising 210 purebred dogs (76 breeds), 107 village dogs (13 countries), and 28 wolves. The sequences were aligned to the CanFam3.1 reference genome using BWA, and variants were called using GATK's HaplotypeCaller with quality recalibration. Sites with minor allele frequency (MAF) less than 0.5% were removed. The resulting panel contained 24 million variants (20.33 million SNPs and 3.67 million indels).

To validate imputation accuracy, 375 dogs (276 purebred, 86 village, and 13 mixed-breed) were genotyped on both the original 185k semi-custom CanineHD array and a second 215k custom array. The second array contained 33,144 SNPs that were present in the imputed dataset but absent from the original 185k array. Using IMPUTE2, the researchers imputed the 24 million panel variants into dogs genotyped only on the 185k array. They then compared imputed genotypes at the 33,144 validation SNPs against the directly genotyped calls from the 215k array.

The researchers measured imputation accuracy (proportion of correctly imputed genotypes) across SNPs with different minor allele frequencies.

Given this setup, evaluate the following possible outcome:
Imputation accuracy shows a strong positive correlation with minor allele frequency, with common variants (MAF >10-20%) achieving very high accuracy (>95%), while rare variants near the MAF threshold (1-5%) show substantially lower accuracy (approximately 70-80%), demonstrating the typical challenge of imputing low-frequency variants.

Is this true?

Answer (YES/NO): NO